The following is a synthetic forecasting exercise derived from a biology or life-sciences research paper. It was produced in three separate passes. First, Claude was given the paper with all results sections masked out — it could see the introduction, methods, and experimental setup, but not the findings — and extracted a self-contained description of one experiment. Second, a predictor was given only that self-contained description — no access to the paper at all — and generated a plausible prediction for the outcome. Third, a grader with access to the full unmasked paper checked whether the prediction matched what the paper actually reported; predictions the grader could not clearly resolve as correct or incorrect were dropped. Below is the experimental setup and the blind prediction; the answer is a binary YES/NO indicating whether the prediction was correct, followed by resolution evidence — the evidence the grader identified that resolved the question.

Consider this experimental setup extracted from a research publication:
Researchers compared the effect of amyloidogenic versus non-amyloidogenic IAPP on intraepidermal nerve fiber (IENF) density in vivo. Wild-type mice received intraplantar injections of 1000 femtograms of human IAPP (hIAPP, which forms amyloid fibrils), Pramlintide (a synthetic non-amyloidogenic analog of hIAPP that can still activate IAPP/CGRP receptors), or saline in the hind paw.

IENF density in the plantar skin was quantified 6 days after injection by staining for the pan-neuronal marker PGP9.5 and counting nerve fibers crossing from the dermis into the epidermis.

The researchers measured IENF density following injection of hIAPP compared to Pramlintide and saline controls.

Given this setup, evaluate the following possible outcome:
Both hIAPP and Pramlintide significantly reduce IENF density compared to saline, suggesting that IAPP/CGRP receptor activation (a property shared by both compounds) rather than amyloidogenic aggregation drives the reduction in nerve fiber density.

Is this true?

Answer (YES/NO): NO